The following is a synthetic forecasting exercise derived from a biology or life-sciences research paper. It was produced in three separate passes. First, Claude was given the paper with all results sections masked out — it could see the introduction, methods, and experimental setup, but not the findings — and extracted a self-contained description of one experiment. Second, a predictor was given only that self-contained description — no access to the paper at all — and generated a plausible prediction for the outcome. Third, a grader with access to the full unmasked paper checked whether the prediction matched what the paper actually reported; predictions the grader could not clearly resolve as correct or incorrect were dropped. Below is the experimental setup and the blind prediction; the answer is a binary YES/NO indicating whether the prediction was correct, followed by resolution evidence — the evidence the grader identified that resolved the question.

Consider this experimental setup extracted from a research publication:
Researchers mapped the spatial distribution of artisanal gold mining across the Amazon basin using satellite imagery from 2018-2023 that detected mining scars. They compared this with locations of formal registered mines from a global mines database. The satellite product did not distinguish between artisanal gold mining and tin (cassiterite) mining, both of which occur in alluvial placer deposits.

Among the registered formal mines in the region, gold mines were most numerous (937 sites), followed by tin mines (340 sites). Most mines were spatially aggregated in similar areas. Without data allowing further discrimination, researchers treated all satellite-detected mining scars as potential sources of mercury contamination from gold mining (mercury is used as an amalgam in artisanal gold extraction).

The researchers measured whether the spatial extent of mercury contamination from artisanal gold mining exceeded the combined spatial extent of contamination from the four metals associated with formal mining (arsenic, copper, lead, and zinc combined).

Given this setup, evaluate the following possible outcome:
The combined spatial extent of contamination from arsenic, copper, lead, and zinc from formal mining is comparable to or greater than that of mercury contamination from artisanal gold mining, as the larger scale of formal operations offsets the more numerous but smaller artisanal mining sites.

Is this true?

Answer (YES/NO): NO